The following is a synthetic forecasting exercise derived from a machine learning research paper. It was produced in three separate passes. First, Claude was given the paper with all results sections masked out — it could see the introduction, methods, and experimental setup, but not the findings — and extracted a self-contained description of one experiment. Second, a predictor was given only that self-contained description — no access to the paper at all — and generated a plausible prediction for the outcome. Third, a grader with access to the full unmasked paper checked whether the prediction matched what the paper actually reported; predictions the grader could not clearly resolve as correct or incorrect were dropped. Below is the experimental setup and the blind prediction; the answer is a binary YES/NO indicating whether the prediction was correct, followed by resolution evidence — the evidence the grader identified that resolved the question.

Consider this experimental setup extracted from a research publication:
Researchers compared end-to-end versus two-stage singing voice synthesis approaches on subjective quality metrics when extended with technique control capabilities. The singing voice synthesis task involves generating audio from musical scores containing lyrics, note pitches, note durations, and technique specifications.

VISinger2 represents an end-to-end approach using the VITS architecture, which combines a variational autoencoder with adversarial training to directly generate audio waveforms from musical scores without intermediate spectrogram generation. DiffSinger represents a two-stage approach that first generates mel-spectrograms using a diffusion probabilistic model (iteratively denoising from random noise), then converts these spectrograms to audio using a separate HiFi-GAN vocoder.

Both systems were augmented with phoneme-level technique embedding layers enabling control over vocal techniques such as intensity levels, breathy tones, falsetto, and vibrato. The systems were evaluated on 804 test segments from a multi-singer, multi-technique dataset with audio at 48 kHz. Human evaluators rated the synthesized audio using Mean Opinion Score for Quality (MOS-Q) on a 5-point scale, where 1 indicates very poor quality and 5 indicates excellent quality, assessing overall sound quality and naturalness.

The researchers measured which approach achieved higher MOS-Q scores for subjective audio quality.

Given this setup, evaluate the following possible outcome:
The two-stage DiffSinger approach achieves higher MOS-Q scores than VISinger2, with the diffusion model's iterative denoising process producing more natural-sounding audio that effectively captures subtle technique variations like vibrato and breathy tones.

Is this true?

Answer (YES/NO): YES